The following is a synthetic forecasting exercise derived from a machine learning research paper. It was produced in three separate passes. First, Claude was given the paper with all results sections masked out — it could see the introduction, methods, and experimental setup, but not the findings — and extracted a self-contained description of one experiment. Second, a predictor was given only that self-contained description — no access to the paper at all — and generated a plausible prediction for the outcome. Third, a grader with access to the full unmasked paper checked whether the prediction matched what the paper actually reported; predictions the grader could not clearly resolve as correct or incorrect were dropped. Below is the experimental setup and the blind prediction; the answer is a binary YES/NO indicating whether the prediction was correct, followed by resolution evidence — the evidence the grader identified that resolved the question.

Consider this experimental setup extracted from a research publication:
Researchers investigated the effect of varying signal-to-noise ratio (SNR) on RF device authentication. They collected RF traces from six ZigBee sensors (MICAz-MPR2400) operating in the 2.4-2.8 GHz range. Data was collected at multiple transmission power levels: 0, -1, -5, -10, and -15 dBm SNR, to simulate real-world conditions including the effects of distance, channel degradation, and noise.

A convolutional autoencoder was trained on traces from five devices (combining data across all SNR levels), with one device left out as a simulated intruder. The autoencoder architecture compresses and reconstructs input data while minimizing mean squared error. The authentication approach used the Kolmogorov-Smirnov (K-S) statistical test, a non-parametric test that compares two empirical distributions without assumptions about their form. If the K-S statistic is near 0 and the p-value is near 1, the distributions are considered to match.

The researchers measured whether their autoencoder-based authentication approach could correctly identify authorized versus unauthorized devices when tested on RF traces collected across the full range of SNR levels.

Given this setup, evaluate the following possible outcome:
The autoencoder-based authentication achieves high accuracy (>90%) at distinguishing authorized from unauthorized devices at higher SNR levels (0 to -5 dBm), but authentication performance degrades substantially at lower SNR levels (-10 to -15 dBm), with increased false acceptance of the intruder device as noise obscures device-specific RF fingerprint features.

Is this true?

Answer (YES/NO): NO